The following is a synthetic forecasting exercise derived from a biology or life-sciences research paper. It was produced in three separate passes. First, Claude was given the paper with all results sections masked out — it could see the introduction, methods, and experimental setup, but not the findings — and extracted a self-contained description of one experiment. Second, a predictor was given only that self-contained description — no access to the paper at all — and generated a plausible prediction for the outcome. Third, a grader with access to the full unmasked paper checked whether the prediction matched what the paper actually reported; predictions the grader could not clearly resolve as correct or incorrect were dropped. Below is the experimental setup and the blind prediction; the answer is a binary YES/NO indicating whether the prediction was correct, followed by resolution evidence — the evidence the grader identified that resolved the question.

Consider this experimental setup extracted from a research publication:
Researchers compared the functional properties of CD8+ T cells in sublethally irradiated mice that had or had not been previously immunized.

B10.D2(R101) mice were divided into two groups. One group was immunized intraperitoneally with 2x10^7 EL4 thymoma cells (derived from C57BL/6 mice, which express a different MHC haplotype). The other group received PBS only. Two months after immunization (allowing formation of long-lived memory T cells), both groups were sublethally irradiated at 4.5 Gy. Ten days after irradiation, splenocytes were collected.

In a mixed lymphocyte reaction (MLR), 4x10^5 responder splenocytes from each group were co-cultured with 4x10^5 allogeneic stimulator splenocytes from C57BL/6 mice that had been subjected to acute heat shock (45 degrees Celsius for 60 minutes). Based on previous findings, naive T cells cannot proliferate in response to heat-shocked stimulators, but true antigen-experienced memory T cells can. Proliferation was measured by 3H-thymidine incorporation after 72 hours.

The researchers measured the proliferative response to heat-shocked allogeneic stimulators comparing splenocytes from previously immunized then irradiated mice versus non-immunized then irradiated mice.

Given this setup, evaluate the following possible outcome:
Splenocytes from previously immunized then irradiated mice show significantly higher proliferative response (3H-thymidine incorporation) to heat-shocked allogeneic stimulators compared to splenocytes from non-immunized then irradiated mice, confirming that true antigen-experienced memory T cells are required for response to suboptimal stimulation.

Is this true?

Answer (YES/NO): YES